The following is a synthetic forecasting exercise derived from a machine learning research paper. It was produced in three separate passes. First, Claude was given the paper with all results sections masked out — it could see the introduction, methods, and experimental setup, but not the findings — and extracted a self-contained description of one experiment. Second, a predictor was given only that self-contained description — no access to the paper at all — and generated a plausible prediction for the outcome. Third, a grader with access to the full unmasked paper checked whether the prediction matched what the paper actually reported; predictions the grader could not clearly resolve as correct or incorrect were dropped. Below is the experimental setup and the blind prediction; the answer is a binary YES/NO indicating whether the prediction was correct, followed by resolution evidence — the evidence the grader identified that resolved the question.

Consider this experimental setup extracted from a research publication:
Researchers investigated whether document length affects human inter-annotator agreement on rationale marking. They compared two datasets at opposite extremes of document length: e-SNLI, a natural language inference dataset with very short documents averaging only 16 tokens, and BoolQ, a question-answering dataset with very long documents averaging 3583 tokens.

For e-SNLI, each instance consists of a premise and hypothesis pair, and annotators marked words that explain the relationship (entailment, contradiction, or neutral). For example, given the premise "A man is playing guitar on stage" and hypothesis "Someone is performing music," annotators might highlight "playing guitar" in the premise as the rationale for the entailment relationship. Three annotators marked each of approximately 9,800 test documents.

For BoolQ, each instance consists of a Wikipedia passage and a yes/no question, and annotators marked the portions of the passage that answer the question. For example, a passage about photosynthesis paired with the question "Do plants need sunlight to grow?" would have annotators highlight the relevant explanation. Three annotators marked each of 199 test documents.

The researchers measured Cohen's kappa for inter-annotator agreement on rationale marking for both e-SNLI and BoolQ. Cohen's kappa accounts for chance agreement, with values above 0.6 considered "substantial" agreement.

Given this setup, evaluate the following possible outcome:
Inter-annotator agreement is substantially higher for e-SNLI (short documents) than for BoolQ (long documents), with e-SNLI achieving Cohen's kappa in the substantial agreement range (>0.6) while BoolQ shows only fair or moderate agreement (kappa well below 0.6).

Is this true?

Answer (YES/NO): NO